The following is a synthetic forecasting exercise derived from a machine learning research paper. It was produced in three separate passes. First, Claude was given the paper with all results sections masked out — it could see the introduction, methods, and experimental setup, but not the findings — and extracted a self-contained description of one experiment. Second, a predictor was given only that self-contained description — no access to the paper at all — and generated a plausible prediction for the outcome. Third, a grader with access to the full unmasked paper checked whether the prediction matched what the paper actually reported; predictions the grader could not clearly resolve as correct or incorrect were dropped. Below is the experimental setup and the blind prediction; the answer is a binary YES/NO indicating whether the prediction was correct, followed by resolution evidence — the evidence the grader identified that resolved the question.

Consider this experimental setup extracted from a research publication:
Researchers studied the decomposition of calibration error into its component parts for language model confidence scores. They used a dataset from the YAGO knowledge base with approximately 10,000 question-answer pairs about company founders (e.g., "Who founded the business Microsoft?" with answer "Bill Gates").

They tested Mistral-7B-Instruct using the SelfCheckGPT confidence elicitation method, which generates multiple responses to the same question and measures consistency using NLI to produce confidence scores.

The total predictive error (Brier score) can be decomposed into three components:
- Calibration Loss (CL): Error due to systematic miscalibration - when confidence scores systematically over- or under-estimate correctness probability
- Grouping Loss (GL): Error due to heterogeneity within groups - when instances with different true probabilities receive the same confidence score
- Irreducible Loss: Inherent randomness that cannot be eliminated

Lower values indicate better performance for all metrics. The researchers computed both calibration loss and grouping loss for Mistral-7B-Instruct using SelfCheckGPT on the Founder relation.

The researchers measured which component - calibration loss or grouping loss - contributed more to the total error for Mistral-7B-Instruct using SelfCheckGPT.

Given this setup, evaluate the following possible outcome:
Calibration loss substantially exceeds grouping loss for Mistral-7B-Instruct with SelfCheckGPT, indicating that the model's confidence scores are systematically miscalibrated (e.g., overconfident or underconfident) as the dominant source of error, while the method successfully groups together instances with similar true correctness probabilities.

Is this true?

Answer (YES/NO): YES